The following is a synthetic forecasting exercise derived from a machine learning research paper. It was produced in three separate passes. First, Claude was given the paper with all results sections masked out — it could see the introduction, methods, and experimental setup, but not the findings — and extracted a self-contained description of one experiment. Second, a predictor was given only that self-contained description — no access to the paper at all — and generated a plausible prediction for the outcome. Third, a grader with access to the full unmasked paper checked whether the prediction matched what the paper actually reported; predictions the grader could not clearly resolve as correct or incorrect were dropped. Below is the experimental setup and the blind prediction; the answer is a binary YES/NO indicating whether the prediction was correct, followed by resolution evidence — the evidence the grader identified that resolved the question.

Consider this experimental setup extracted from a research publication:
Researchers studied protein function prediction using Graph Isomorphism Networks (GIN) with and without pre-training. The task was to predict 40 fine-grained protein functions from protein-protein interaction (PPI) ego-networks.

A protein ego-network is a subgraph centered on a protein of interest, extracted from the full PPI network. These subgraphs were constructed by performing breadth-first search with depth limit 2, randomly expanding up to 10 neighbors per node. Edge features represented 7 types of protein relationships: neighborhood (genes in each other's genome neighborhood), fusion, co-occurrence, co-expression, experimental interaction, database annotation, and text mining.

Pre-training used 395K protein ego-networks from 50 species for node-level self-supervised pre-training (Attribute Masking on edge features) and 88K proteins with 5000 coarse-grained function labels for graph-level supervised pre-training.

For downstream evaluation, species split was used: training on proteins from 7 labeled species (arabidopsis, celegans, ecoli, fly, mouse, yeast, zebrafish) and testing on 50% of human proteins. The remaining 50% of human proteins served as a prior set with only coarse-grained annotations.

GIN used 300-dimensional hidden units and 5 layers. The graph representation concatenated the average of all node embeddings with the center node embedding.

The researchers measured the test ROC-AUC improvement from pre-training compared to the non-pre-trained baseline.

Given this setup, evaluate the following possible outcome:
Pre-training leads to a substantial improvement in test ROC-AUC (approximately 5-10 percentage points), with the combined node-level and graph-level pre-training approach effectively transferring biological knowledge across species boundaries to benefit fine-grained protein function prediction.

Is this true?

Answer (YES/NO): YES